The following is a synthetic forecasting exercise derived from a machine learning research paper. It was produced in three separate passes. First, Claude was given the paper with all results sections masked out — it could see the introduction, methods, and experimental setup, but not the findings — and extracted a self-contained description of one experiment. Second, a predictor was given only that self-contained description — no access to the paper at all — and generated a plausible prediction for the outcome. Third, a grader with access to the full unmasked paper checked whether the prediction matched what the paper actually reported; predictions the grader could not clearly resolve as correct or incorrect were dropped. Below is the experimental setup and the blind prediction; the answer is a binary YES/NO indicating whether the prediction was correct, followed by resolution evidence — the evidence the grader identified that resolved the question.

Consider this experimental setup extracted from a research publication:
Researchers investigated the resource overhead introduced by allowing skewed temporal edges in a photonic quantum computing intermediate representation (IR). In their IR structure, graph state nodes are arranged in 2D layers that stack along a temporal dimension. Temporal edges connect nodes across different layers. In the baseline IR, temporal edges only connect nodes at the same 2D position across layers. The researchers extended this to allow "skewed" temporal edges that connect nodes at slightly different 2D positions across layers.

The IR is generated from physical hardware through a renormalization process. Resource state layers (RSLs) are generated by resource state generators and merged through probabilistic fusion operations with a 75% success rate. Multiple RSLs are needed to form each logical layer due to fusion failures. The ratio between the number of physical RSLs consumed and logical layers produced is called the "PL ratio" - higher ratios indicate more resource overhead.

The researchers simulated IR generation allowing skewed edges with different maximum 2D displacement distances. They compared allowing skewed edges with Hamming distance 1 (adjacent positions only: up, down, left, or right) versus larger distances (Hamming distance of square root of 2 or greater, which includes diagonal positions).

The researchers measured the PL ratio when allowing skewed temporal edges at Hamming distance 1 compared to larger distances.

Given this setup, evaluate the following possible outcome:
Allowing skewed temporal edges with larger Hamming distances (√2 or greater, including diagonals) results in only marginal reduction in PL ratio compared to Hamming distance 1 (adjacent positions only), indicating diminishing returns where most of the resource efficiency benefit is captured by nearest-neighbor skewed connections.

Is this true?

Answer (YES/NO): NO